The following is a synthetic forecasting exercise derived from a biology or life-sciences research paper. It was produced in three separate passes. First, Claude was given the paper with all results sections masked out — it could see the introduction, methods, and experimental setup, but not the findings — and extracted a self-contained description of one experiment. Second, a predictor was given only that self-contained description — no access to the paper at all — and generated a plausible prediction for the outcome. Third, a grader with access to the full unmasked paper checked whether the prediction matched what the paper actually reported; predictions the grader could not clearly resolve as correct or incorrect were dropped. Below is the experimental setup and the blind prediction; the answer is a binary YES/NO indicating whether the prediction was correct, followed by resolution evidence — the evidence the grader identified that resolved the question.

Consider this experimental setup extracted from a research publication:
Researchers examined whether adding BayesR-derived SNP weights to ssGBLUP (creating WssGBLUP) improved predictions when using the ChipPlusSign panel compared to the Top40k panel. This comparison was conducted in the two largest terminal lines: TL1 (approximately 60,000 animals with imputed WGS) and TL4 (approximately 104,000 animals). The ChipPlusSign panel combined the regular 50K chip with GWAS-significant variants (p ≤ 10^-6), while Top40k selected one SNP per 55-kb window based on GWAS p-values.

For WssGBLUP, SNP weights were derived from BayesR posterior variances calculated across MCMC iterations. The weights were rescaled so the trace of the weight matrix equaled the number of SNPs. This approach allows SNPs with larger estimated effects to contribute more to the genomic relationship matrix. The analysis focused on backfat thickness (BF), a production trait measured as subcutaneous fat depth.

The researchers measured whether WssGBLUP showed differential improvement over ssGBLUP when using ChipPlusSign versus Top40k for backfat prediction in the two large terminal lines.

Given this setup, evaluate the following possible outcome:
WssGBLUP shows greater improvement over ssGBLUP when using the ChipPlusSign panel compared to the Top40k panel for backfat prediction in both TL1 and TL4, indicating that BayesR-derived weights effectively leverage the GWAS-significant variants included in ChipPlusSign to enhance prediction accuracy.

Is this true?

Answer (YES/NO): NO